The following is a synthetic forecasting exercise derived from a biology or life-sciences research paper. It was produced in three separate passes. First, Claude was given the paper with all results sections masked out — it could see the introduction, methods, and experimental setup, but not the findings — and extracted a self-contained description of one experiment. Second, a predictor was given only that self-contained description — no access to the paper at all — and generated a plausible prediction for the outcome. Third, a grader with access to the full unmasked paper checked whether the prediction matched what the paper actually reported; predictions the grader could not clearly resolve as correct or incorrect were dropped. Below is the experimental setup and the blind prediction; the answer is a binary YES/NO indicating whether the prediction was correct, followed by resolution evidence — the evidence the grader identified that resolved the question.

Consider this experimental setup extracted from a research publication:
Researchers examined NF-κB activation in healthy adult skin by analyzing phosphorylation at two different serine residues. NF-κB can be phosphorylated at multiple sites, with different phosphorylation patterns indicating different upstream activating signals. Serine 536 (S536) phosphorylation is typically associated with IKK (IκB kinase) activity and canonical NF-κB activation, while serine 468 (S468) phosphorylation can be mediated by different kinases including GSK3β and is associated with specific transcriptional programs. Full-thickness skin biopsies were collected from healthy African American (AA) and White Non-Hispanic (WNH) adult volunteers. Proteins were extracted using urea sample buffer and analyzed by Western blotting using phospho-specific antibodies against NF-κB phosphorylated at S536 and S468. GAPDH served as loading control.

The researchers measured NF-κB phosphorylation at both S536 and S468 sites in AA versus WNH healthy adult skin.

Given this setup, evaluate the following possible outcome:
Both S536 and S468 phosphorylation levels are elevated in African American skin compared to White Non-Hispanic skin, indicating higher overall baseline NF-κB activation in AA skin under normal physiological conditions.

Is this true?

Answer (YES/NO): YES